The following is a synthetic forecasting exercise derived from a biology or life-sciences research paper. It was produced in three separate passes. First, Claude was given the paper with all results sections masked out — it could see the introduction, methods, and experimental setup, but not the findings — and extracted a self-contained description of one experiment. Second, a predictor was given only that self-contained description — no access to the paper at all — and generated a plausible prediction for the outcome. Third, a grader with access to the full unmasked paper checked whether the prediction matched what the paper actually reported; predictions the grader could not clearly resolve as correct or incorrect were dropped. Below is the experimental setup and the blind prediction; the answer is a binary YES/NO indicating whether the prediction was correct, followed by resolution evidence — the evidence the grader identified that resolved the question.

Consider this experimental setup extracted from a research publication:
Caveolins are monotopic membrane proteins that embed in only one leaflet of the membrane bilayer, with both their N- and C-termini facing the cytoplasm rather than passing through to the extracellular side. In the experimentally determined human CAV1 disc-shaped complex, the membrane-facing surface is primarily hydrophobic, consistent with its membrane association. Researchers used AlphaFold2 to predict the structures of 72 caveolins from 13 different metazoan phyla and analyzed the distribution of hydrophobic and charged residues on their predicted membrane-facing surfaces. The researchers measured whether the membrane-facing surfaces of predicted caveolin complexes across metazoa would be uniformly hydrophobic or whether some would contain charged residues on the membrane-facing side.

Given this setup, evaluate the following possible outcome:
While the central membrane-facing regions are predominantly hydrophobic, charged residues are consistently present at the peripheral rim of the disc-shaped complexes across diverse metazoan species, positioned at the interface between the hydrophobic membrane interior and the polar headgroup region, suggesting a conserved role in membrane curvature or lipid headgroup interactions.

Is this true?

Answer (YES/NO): NO